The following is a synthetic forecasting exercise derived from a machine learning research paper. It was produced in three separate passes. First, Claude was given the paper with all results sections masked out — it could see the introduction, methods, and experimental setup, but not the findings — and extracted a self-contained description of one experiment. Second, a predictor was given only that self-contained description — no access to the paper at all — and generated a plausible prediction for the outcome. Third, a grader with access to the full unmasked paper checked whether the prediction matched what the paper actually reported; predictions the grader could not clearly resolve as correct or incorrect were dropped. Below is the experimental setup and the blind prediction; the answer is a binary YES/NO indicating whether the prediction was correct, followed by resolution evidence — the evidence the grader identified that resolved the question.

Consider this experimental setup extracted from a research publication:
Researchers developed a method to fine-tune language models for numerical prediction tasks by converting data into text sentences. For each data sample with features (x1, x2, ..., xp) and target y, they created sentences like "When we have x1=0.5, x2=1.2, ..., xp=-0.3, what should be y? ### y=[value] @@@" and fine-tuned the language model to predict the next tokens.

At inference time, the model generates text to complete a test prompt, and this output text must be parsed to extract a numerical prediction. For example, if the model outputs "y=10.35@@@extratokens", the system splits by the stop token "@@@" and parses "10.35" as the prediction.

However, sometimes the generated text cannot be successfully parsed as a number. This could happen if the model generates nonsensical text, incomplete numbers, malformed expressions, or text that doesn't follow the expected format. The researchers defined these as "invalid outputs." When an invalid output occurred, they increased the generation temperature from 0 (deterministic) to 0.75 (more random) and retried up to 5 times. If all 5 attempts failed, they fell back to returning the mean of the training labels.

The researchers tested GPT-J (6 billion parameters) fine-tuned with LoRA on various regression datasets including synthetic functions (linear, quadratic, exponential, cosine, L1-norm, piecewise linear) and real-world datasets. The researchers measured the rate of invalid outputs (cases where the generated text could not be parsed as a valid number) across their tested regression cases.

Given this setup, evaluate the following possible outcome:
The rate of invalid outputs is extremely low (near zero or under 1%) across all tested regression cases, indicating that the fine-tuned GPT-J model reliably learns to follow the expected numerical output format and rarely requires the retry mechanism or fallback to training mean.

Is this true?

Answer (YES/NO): NO